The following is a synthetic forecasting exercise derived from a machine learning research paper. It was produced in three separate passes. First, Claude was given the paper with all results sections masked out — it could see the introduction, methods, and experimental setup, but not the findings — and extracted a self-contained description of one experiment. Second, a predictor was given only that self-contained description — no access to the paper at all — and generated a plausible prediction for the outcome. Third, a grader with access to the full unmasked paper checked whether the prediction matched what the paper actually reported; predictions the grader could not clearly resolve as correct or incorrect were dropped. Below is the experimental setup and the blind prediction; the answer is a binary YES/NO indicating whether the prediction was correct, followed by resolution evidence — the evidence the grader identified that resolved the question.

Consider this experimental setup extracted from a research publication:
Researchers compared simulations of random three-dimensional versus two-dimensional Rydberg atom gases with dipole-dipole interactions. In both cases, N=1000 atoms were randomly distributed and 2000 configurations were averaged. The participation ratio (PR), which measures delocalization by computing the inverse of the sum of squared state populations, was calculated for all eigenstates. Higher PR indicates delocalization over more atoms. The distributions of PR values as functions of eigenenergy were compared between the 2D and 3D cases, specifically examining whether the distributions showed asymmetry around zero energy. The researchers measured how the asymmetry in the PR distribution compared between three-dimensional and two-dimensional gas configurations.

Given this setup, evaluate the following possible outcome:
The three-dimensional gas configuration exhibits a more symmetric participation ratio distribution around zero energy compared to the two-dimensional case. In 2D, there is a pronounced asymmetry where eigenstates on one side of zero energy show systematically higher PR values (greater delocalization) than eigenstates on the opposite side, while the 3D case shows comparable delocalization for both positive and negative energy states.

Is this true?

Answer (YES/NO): NO